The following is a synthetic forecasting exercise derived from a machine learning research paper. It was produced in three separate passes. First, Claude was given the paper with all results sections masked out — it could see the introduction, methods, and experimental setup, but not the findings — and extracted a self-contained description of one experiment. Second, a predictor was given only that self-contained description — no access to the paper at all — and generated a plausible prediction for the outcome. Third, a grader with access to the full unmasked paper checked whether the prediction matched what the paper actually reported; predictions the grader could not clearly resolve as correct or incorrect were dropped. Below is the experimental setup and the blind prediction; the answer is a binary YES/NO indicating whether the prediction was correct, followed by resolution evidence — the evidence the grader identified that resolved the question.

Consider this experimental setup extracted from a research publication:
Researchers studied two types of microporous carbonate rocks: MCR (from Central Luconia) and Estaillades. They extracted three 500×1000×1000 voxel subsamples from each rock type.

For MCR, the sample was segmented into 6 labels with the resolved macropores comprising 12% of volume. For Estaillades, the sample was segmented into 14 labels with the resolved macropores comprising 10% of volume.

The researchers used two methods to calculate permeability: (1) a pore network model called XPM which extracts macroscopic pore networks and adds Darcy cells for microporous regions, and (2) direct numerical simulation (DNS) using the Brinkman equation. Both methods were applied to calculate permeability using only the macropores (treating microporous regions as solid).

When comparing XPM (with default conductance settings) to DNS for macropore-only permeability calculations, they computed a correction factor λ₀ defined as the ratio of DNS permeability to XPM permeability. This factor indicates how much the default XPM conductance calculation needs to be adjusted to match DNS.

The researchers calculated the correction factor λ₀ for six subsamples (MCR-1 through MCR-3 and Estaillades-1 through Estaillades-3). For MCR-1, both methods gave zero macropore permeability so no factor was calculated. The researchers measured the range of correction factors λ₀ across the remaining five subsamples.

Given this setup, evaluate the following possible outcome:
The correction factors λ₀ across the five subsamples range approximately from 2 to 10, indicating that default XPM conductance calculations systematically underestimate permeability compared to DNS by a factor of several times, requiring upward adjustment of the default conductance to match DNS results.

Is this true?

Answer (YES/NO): NO